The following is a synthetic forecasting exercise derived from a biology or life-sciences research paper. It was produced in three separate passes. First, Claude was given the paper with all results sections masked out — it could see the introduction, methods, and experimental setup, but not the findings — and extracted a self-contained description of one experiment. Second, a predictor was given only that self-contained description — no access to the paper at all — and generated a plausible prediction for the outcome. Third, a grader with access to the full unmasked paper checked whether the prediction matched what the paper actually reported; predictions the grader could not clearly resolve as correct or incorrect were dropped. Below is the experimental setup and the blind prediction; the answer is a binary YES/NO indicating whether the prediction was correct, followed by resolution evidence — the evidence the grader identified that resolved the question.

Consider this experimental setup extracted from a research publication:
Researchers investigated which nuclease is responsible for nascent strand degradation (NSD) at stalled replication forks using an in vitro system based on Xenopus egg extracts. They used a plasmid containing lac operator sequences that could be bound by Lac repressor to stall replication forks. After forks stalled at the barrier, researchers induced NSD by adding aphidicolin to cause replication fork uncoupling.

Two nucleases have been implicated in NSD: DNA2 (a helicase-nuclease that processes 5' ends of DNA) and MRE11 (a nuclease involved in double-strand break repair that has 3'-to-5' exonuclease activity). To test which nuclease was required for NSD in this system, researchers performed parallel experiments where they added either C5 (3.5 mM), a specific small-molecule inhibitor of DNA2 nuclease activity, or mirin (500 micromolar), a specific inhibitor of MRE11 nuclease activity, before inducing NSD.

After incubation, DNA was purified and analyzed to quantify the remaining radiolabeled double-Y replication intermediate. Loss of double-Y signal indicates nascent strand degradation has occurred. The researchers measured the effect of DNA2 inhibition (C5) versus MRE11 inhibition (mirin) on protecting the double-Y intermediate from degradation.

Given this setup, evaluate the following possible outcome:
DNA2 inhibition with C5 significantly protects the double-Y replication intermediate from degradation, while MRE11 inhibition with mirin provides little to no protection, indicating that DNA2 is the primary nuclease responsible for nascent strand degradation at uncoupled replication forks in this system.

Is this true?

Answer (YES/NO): YES